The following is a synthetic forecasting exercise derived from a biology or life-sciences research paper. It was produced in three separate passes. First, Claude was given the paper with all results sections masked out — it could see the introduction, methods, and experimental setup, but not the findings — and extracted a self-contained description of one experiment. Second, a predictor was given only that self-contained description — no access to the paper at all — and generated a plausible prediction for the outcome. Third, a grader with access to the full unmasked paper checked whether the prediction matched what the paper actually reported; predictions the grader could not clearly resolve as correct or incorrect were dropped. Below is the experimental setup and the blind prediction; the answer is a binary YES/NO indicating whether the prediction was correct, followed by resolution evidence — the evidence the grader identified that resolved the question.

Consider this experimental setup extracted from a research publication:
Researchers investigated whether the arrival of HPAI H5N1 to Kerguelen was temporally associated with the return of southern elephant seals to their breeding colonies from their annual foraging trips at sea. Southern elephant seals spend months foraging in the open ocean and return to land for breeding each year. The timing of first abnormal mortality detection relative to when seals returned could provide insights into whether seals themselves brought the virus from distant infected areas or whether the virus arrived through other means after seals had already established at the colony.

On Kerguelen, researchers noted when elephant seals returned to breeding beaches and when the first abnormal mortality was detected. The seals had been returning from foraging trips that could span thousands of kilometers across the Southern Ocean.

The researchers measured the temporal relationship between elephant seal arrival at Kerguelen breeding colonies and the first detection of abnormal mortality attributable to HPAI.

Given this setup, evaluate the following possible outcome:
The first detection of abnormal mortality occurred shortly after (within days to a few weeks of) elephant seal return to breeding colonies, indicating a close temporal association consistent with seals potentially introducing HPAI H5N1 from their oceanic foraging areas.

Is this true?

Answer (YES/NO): NO